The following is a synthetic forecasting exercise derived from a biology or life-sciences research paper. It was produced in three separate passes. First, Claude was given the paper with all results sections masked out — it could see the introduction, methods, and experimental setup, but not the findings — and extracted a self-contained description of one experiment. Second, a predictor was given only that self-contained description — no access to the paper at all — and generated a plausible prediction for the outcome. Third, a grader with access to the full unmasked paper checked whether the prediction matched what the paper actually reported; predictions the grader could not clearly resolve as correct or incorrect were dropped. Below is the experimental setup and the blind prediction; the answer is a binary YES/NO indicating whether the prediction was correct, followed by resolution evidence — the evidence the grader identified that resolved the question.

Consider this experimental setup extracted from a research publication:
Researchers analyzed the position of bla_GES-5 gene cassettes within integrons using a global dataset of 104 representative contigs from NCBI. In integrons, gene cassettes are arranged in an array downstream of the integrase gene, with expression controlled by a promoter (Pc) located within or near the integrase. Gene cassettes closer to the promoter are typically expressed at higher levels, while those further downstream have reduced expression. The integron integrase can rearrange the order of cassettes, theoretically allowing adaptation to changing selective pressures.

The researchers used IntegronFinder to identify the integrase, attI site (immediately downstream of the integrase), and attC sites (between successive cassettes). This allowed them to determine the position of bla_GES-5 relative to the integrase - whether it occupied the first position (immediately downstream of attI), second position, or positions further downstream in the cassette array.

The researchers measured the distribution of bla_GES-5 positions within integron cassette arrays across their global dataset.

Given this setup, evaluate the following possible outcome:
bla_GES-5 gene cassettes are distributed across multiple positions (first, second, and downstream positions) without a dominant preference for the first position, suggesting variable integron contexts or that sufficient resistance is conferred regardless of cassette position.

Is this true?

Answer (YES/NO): NO